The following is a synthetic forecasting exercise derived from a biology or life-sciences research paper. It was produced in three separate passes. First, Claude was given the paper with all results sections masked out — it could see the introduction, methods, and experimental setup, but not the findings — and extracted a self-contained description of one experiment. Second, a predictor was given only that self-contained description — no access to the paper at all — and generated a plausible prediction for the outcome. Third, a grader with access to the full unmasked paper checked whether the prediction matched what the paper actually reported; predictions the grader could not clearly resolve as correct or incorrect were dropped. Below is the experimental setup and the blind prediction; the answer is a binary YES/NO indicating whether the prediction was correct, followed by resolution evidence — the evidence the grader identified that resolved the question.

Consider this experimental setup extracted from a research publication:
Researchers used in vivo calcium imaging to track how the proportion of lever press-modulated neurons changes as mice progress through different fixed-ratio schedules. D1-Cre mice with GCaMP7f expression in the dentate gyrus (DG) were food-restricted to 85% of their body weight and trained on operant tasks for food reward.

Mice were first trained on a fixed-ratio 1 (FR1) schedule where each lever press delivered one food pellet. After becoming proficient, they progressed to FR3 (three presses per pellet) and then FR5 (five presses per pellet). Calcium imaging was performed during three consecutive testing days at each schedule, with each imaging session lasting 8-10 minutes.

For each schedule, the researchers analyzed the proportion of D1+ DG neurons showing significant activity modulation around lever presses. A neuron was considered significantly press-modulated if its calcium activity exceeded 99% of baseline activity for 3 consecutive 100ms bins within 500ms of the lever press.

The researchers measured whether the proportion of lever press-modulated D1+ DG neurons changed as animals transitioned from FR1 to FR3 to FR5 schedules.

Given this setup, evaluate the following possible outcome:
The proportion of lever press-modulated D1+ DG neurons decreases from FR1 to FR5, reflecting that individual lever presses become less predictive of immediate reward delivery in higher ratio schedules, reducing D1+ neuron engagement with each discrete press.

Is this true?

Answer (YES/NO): NO